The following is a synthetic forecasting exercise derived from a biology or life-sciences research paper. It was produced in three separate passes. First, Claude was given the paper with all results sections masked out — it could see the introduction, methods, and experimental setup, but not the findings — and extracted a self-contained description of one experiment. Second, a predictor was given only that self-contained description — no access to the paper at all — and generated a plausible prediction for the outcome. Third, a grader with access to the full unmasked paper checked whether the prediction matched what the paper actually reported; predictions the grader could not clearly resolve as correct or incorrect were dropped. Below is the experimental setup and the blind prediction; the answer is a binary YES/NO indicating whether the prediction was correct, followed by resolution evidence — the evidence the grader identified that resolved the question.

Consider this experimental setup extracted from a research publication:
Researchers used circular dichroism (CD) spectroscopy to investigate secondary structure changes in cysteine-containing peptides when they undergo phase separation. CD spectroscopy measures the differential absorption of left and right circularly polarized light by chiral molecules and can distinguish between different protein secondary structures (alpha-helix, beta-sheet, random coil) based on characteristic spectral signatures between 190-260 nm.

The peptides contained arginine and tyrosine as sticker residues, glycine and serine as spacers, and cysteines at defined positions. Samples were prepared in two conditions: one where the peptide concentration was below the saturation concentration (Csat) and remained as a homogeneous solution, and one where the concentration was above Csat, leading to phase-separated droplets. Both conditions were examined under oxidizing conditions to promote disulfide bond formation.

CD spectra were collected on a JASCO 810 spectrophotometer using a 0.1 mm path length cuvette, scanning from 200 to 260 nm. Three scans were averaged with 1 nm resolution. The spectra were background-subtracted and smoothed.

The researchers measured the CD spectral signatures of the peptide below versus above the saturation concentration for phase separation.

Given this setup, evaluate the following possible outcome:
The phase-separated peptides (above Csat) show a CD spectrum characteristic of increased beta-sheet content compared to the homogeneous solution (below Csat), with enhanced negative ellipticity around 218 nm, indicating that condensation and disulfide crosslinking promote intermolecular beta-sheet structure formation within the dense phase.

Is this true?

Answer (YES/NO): NO